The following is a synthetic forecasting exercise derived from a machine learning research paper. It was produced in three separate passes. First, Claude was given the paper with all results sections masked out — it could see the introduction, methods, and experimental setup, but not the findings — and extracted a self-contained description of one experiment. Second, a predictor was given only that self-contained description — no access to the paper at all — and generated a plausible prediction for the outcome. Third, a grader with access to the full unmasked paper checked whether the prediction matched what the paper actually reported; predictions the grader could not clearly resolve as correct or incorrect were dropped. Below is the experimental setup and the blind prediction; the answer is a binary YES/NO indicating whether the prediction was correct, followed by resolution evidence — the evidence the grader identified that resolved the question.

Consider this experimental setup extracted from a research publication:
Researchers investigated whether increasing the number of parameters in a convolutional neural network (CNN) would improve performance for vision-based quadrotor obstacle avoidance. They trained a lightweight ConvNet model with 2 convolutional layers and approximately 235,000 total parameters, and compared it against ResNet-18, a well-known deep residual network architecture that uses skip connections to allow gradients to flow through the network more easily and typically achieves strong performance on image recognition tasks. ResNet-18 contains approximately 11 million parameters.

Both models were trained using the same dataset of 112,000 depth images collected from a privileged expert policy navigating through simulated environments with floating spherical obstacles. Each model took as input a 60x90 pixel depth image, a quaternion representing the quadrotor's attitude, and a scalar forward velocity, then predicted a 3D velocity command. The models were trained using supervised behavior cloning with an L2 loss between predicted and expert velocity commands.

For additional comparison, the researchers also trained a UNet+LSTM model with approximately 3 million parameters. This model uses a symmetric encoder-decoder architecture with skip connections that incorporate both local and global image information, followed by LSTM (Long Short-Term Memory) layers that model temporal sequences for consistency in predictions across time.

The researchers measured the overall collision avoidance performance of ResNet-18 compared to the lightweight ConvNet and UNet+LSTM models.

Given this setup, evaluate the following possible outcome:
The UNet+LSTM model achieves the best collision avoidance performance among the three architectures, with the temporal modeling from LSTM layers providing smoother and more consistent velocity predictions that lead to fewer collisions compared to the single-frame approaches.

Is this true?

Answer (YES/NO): NO